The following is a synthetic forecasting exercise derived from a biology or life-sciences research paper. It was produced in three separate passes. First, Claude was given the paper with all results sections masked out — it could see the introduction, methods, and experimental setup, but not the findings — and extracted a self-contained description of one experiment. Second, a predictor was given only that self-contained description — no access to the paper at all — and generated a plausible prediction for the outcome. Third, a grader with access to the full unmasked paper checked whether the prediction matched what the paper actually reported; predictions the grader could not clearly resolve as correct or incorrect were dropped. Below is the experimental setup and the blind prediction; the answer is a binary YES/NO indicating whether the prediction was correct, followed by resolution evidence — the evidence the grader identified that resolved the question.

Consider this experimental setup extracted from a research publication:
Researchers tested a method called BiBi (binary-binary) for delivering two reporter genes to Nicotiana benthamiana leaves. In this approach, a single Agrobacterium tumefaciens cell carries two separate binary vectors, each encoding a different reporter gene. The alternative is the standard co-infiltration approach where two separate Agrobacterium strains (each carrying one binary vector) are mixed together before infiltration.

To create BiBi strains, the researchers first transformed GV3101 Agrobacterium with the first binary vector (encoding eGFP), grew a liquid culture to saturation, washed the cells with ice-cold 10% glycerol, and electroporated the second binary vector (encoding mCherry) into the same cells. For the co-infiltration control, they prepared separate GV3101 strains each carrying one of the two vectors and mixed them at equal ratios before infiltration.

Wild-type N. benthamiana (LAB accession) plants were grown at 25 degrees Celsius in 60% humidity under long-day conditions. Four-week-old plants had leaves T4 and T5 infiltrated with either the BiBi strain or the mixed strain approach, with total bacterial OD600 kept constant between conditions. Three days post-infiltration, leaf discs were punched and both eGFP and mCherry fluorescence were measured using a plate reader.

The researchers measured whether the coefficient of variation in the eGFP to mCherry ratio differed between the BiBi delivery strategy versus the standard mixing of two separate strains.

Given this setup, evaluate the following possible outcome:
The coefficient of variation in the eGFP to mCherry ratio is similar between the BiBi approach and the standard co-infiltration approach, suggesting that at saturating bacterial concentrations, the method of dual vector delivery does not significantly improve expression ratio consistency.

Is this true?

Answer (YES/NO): NO